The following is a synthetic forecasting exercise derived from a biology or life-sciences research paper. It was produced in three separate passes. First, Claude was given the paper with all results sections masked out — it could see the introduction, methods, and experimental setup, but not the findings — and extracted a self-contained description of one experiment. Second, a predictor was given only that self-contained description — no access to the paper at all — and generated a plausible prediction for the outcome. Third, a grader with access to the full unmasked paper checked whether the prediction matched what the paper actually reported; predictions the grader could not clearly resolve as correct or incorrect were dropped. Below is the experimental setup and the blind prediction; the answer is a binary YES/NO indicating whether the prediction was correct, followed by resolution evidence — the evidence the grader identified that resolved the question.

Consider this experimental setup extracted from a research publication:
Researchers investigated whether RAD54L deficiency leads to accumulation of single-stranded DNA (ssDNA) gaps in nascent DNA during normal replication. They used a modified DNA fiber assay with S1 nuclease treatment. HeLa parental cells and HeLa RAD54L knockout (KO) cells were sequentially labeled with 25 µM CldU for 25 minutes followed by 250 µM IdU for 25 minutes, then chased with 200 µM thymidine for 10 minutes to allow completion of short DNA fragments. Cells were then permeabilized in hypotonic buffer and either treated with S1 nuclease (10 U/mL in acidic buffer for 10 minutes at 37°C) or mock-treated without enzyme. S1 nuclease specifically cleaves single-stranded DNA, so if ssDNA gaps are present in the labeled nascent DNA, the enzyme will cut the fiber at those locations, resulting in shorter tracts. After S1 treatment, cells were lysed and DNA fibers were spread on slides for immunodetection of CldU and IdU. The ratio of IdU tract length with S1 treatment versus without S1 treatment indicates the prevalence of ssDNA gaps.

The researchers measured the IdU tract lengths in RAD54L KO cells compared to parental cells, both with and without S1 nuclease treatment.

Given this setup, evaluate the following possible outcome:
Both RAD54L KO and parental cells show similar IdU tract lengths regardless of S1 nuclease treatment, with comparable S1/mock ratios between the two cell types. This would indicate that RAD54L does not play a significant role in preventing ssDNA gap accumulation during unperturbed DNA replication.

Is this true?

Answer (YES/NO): NO